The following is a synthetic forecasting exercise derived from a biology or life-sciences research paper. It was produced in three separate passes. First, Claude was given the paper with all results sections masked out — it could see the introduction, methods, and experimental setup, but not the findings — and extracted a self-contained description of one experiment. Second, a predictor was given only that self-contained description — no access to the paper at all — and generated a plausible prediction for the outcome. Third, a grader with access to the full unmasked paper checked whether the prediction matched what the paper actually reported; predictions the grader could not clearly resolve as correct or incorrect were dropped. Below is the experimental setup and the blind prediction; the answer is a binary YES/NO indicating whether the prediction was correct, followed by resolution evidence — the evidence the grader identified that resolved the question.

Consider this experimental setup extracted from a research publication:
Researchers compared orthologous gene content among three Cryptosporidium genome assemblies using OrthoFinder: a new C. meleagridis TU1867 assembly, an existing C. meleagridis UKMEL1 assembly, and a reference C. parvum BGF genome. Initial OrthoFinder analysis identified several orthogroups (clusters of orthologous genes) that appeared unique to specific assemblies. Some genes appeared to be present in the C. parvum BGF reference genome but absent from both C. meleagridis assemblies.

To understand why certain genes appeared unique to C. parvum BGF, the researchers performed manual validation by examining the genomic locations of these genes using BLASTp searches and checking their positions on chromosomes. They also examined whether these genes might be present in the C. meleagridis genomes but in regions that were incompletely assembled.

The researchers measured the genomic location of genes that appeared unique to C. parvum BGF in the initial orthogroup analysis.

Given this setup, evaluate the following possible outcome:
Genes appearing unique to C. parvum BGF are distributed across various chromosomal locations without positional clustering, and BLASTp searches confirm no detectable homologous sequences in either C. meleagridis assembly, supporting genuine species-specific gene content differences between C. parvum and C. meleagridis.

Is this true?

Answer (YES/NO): NO